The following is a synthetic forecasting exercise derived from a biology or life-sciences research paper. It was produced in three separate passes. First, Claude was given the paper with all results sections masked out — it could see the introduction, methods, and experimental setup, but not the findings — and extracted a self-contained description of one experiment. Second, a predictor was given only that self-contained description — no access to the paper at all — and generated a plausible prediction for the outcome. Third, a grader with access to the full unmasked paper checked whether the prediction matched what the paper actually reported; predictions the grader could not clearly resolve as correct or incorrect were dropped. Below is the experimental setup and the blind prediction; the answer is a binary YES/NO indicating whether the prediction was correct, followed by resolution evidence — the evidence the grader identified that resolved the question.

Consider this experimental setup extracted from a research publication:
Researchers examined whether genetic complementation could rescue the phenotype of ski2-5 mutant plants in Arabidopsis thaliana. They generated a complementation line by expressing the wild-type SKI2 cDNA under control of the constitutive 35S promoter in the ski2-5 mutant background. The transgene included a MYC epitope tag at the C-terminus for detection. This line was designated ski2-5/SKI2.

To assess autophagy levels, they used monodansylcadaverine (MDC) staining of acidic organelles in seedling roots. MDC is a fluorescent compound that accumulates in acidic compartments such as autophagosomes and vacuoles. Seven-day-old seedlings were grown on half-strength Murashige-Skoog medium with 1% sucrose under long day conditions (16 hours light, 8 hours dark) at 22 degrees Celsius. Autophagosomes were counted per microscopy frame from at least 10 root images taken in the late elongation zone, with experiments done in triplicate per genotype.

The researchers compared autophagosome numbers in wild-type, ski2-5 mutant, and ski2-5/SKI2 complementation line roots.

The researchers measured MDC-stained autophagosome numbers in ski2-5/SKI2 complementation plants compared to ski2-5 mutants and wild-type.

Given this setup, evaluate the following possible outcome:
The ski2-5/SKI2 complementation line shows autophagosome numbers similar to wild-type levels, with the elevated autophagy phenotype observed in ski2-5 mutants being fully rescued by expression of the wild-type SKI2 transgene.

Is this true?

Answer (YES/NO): YES